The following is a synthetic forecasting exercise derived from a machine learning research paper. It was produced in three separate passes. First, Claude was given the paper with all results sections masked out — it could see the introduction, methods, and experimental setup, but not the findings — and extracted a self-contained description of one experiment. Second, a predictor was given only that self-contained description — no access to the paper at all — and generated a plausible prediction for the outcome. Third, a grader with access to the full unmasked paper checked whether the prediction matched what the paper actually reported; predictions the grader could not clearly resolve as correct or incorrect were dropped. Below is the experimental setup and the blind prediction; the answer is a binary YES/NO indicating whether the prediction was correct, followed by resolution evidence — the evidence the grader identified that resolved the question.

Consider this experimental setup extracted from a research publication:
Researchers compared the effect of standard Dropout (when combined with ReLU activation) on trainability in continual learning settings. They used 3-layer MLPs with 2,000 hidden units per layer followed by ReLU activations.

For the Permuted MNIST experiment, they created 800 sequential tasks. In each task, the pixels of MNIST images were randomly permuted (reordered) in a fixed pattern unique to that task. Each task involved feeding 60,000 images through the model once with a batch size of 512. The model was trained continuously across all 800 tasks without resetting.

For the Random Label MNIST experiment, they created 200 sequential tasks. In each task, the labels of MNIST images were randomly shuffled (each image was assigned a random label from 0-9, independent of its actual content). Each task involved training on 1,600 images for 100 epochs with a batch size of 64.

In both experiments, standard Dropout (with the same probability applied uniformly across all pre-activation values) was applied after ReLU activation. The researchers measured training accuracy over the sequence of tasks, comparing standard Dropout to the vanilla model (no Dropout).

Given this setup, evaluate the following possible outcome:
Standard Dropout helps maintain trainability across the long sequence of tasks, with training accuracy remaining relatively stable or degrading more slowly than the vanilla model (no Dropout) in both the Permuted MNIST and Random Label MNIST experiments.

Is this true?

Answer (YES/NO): NO